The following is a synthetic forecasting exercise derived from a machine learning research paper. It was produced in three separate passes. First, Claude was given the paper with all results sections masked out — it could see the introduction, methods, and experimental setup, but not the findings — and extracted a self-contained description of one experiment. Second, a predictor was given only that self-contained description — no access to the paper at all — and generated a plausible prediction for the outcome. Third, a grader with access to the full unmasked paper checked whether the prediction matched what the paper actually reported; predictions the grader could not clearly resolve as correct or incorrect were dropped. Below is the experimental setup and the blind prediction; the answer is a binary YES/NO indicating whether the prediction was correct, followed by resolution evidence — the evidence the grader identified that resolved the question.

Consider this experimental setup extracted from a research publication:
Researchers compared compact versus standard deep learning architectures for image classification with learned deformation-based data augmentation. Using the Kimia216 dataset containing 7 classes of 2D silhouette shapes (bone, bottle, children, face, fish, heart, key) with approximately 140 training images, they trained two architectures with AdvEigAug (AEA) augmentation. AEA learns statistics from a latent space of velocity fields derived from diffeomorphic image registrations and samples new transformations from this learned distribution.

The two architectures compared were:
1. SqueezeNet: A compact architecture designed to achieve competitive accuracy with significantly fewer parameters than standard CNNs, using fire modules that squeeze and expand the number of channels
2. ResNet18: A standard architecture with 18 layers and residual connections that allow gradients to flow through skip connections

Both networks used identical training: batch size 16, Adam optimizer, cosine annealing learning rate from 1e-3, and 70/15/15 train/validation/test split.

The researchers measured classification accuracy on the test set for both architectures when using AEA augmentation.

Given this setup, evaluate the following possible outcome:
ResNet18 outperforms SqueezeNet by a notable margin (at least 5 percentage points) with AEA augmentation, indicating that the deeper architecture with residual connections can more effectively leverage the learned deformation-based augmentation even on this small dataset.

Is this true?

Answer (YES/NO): NO